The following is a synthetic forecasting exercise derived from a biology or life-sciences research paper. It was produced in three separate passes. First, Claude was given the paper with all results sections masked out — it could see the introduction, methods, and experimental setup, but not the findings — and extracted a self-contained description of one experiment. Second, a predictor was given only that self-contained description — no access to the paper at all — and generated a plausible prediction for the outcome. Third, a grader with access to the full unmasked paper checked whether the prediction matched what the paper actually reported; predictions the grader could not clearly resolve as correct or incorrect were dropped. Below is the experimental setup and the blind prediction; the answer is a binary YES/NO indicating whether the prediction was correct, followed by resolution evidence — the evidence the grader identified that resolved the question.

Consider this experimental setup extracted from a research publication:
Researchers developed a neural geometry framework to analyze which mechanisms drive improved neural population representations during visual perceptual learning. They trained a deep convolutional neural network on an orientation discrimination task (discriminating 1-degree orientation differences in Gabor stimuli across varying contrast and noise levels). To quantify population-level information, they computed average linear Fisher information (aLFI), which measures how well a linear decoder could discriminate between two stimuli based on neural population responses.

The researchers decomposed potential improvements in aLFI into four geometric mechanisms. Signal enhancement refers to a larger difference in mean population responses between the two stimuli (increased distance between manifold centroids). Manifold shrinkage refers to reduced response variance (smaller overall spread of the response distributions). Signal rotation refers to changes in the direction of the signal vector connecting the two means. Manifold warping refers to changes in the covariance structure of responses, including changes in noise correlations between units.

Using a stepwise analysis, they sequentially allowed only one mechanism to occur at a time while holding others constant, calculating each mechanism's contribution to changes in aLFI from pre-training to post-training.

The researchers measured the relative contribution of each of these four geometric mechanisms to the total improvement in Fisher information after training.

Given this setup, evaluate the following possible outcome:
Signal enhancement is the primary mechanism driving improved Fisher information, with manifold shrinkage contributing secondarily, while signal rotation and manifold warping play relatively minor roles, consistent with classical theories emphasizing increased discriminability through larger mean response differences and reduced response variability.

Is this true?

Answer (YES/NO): NO